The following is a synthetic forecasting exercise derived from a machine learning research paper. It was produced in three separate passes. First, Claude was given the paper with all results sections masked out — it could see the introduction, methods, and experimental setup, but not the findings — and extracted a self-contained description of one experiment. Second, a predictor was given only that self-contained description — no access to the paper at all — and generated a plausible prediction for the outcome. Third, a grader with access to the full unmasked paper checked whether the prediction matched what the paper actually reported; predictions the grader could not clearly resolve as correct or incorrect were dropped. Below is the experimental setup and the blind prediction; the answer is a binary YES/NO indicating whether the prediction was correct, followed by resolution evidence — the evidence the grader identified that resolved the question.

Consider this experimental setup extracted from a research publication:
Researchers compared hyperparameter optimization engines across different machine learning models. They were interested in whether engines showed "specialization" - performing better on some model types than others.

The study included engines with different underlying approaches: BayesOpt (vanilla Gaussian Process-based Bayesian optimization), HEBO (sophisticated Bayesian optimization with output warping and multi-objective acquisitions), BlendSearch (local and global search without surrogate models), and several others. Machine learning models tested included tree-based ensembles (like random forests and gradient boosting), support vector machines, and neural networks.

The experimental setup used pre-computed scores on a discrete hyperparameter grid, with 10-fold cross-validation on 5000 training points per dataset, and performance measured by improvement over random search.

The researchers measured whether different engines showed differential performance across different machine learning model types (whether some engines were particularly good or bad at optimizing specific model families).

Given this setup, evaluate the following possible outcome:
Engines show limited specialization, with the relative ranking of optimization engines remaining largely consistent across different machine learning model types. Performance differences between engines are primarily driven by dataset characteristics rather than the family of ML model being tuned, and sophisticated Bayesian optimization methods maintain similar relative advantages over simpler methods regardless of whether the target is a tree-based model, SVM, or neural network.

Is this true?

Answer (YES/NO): NO